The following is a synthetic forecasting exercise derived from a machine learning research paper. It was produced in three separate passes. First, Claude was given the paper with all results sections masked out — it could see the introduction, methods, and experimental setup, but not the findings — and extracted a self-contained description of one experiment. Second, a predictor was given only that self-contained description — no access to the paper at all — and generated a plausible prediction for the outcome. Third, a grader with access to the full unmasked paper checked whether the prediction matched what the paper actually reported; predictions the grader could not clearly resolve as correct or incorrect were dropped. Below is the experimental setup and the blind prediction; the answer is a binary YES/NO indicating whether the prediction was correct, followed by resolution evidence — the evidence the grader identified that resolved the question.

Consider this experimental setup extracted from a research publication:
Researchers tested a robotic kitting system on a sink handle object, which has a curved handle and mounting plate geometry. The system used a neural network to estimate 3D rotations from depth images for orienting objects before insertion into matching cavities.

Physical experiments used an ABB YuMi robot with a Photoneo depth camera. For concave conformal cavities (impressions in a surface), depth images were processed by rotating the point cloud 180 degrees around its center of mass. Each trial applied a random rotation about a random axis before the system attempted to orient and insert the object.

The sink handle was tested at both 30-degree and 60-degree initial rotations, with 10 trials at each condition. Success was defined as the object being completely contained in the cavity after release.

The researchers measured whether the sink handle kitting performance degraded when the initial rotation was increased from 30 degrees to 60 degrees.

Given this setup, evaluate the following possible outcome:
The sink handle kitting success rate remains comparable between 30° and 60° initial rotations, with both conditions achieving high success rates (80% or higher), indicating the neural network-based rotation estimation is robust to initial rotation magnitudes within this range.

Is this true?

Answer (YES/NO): NO